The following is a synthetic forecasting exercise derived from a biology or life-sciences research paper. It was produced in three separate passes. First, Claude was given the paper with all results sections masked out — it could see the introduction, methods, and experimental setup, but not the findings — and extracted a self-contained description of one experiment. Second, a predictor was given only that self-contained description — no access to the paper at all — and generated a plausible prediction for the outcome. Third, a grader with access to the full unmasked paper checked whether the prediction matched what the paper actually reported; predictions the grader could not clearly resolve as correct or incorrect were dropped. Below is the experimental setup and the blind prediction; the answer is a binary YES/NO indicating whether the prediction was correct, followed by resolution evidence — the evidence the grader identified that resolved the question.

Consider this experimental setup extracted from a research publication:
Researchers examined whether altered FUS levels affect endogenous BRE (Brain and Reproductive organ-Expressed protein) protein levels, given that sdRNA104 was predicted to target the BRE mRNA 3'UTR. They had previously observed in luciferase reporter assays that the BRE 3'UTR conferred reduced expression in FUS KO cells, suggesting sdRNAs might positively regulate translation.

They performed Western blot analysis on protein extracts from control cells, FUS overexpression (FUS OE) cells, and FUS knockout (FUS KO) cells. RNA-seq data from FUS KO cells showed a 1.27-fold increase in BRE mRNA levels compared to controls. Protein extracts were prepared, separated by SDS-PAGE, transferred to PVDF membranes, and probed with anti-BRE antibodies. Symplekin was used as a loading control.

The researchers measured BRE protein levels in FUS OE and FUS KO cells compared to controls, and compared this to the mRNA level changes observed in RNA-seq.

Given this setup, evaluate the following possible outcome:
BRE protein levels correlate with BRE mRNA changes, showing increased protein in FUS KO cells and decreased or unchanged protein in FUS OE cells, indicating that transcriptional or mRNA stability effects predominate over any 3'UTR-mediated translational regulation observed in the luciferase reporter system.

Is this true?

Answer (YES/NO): NO